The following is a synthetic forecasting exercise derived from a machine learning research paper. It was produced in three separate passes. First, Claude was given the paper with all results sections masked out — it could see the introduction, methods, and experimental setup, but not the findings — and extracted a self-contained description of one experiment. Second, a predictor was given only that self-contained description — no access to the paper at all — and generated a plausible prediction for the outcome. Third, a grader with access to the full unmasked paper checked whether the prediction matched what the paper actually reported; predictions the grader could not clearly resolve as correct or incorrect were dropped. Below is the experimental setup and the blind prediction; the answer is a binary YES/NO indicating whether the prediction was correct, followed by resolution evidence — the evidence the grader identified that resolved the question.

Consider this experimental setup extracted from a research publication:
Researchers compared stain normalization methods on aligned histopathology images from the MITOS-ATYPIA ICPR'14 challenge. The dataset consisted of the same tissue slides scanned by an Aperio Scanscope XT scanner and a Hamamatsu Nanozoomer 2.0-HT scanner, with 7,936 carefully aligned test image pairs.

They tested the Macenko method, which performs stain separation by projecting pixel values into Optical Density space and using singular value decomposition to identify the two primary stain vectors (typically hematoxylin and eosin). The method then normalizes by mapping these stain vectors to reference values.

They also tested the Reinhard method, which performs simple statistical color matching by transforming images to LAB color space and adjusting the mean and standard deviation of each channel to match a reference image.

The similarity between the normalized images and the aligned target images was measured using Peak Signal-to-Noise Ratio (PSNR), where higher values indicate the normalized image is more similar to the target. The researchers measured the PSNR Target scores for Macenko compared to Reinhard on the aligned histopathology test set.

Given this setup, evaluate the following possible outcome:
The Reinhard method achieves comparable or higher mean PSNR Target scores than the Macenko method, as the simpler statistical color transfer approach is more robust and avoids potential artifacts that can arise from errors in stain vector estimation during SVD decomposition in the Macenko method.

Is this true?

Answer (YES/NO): NO